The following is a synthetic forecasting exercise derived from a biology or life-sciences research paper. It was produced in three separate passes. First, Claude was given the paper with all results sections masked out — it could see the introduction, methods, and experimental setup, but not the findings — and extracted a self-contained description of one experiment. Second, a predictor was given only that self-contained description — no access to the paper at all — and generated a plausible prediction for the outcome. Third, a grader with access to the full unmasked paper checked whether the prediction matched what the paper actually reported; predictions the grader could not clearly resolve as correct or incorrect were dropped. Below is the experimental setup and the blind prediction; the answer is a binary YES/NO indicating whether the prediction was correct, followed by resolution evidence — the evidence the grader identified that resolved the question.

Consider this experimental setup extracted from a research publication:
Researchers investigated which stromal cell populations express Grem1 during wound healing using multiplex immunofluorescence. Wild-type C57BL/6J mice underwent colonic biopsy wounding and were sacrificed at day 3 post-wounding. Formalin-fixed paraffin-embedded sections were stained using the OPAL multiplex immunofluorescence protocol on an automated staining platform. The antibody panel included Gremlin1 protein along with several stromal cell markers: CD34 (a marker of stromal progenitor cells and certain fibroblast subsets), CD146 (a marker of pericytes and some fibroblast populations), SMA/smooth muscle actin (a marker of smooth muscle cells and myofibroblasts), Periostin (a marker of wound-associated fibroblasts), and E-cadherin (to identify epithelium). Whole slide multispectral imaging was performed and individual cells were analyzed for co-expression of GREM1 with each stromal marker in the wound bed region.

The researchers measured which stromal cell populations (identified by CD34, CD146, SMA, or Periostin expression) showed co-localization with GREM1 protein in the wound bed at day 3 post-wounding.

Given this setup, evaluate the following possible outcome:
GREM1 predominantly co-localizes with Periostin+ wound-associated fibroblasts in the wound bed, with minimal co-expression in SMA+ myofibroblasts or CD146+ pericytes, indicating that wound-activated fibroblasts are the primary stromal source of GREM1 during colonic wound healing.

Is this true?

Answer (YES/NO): NO